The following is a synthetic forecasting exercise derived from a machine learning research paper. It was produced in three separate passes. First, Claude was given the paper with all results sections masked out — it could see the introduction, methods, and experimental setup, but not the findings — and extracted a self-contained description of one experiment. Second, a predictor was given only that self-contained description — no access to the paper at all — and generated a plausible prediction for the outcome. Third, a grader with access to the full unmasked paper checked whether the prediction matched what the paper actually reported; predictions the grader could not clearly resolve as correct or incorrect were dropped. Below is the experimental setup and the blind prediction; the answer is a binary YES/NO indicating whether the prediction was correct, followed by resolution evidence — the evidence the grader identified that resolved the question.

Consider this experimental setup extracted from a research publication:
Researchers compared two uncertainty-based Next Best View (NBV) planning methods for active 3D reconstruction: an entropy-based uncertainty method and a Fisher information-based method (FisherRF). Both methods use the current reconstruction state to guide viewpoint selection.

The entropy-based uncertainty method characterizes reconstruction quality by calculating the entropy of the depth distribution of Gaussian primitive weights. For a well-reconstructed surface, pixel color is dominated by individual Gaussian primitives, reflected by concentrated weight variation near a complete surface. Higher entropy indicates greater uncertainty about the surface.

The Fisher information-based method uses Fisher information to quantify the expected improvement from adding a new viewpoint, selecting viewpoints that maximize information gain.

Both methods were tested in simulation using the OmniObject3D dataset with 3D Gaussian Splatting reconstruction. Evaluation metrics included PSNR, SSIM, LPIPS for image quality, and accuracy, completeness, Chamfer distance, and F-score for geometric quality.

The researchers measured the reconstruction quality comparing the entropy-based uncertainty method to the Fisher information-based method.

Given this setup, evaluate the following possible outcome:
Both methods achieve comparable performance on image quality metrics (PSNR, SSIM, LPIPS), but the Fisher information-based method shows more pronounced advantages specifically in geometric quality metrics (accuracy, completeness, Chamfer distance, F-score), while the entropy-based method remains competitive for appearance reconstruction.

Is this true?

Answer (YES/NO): YES